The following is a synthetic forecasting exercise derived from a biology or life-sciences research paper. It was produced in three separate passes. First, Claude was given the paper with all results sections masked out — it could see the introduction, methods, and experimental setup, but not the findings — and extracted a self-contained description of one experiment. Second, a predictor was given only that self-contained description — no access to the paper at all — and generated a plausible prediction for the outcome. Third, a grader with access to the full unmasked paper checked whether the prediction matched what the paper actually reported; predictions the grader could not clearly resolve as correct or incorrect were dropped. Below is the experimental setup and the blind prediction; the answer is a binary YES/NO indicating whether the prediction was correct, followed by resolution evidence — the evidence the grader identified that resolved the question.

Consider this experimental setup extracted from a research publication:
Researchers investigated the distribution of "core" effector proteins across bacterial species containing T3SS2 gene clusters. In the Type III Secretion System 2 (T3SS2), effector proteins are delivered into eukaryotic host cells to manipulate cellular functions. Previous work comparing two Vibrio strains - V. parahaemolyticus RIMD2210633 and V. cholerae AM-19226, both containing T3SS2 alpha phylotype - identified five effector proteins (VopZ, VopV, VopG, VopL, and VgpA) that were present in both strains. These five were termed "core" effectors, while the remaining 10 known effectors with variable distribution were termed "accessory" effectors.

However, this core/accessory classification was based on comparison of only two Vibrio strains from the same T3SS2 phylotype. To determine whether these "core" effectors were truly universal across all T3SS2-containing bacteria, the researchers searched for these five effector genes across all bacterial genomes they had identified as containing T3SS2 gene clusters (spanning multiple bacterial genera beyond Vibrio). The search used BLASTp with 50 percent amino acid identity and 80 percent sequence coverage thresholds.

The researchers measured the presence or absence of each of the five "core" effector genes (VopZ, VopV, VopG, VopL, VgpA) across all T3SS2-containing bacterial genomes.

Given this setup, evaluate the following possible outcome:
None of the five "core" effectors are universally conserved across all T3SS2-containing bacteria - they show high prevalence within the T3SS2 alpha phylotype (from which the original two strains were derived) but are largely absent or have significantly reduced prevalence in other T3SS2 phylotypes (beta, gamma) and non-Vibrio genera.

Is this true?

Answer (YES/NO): NO